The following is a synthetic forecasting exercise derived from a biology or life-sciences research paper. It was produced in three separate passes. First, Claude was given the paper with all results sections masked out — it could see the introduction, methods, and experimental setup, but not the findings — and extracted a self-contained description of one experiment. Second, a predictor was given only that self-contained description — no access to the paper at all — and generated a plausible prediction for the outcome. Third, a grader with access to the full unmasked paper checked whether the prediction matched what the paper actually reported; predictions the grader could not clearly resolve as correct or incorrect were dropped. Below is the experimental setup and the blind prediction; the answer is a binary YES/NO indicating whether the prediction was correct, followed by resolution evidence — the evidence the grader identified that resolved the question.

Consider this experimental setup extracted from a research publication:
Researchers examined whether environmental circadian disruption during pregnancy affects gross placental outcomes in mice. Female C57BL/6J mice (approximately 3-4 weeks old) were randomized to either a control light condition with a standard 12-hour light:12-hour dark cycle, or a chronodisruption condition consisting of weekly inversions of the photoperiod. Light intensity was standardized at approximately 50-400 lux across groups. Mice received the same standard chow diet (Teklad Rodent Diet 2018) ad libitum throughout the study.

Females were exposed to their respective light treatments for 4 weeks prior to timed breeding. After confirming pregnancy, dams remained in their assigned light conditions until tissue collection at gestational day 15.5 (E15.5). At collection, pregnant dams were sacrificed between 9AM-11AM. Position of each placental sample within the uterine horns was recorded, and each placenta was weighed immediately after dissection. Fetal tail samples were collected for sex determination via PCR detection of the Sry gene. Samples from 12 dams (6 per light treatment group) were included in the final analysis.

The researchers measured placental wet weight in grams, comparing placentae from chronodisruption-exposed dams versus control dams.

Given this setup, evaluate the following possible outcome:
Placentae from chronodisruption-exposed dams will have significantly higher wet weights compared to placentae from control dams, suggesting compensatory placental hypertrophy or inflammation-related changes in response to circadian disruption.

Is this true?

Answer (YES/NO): NO